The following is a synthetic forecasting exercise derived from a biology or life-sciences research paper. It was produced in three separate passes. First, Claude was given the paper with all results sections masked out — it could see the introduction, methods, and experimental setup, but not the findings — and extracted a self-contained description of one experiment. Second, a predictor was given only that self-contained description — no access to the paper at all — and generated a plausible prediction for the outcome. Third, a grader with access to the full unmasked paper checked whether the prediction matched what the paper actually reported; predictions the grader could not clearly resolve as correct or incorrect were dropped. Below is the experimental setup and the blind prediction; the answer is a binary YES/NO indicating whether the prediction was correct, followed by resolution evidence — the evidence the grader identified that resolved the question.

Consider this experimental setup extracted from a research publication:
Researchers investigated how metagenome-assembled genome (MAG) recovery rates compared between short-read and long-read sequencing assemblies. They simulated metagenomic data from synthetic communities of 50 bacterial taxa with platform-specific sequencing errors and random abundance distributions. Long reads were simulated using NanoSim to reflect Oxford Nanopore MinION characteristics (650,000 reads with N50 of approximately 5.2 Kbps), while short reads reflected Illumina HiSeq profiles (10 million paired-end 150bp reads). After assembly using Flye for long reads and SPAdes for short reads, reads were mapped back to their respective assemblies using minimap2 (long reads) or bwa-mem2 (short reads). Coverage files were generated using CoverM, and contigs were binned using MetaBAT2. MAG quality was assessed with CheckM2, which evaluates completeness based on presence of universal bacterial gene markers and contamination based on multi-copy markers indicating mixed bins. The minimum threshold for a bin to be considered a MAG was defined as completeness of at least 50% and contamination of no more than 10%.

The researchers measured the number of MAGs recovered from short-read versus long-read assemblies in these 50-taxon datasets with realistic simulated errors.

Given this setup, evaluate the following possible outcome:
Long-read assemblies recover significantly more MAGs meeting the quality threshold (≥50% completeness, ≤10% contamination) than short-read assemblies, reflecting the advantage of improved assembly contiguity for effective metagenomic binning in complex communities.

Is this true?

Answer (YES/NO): YES